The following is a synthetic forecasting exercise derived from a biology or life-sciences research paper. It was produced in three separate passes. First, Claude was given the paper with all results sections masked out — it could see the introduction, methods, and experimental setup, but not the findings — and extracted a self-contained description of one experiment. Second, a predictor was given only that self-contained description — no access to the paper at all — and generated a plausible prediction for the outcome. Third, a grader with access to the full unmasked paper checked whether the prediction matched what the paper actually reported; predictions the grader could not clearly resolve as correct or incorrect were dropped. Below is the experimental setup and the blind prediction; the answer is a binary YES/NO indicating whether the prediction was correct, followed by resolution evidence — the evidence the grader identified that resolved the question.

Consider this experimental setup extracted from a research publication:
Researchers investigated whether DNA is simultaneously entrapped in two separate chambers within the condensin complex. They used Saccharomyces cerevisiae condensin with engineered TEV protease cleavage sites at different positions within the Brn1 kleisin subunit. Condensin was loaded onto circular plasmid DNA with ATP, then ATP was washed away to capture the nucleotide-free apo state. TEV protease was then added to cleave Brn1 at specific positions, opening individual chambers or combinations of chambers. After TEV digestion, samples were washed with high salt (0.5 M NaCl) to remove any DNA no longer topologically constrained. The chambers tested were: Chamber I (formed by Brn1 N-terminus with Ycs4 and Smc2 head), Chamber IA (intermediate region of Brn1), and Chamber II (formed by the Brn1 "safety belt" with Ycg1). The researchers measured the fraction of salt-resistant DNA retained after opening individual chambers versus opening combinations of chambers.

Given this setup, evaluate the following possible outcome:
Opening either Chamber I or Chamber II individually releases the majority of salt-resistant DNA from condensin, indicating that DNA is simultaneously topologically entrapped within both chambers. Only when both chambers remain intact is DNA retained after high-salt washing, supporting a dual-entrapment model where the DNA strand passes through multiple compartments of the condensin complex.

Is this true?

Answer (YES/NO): NO